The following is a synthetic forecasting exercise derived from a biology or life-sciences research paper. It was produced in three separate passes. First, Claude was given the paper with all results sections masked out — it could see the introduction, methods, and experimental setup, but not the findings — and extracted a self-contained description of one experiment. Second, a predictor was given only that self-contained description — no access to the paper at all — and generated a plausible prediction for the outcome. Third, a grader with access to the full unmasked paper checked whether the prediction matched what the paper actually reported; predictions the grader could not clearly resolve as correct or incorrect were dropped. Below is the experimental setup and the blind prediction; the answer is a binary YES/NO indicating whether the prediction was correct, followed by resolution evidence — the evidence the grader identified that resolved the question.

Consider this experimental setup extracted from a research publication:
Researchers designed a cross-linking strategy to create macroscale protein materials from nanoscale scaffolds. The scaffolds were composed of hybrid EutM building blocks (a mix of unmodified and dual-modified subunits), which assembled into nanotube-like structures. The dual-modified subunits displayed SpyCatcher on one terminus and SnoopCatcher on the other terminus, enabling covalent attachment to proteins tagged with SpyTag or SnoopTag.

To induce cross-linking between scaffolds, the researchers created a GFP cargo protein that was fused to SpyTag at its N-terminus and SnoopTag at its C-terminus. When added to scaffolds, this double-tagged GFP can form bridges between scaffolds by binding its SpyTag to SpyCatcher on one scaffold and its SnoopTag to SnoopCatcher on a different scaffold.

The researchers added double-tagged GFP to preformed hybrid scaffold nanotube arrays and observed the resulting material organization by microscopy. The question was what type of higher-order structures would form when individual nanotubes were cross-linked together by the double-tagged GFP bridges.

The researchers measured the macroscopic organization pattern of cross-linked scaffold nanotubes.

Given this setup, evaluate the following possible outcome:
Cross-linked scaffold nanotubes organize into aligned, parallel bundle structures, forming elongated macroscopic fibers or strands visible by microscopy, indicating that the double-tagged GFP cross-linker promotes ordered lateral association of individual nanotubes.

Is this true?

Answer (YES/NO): NO